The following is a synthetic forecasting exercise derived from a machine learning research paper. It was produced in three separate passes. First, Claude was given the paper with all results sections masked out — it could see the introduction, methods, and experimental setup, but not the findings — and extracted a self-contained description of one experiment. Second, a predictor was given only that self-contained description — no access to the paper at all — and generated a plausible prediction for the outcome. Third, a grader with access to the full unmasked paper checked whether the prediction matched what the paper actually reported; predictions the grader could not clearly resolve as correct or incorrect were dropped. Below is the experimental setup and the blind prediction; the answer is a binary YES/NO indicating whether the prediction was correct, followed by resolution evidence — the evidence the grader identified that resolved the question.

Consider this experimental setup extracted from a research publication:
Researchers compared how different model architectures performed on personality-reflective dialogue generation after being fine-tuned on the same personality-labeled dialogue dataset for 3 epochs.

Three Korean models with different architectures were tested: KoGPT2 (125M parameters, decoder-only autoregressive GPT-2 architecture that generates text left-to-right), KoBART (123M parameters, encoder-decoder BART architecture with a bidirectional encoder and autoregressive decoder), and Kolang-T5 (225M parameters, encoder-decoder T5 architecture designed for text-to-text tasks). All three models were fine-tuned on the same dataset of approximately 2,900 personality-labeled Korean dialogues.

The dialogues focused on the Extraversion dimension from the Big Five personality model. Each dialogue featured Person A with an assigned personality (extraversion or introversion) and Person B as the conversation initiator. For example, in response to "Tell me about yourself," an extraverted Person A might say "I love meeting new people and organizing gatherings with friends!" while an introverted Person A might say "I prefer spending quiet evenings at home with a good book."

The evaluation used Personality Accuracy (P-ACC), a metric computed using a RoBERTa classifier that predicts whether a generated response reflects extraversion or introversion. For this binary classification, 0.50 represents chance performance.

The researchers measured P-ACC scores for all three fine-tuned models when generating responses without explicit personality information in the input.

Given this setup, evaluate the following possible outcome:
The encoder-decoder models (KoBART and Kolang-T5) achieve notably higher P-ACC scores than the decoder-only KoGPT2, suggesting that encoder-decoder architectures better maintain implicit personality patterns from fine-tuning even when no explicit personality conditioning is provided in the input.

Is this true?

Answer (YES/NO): NO